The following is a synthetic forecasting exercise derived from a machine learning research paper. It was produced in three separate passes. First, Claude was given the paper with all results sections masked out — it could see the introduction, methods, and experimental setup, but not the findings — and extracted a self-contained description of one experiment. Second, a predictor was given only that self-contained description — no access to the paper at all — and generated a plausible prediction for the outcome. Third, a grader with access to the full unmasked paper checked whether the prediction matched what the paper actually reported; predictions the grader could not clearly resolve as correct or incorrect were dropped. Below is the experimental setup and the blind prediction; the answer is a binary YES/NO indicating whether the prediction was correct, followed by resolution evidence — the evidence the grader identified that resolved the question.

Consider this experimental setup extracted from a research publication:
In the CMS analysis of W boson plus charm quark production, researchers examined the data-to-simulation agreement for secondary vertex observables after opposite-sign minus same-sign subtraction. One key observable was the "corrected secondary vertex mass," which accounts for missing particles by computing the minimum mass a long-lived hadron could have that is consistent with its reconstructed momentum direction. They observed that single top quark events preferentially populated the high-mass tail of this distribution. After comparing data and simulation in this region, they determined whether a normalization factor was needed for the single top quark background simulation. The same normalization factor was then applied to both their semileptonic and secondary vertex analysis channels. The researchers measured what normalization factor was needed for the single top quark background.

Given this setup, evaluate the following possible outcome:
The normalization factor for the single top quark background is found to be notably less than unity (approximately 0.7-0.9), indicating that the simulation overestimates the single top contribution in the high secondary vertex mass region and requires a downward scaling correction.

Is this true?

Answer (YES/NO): NO